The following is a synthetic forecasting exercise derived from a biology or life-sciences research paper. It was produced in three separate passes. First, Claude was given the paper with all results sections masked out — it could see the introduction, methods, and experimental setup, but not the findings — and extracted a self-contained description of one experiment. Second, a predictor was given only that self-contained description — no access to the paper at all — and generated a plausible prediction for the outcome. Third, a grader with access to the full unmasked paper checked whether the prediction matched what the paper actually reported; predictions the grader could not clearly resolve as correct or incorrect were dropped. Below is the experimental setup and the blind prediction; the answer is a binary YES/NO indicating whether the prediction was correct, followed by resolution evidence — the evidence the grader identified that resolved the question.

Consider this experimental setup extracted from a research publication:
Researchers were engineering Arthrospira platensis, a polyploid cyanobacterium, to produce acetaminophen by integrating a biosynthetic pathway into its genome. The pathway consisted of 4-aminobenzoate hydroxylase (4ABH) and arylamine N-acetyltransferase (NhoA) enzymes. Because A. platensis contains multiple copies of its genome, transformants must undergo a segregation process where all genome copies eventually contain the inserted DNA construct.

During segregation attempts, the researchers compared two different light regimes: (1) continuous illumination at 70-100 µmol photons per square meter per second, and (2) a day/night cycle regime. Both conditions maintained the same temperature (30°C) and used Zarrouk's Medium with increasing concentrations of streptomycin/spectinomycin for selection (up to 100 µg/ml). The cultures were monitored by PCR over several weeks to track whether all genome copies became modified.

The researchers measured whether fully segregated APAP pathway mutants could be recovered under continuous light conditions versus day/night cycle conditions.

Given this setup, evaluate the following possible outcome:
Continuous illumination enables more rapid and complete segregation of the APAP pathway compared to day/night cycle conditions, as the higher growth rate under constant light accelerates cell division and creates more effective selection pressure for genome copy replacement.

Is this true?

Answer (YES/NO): NO